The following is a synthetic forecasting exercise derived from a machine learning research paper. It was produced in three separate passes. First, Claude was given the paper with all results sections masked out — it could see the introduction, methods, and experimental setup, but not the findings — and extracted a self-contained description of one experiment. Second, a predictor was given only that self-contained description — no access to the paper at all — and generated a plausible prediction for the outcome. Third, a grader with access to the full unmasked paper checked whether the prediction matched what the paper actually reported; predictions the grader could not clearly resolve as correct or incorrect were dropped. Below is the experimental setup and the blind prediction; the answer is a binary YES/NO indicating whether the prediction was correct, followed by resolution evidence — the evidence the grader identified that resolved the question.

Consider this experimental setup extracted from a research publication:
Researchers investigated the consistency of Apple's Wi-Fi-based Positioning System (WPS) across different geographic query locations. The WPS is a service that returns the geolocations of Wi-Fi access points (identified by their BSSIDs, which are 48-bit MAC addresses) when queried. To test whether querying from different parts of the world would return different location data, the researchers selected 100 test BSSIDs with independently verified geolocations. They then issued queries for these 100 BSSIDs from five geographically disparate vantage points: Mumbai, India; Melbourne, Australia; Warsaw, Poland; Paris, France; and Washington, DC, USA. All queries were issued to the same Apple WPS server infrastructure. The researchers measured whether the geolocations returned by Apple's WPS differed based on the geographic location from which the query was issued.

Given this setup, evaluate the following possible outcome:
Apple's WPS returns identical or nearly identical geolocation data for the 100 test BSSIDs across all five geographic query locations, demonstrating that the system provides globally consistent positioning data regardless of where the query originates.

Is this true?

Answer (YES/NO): YES